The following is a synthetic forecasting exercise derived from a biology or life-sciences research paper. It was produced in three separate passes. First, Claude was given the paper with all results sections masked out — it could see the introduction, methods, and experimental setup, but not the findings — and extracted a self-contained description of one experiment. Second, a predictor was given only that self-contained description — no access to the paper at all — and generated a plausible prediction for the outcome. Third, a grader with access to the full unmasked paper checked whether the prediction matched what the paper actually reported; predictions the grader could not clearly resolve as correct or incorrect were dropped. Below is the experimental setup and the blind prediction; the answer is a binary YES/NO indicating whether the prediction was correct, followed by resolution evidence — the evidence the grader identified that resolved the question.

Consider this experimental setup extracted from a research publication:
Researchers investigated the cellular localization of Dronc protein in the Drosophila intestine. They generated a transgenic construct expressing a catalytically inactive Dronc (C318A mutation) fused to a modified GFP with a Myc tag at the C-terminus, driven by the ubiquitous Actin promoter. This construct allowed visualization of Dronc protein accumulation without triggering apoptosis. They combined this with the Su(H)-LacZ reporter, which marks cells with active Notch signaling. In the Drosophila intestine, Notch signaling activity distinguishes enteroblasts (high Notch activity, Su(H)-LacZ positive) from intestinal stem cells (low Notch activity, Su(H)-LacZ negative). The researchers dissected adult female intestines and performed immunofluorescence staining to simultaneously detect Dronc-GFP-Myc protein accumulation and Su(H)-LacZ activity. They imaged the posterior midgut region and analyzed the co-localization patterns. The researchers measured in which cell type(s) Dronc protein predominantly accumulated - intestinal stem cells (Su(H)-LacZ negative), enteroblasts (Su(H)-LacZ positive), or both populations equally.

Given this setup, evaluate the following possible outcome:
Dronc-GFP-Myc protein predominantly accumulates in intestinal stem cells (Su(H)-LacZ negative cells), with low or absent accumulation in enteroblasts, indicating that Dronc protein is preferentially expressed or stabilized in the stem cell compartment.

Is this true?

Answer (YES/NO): NO